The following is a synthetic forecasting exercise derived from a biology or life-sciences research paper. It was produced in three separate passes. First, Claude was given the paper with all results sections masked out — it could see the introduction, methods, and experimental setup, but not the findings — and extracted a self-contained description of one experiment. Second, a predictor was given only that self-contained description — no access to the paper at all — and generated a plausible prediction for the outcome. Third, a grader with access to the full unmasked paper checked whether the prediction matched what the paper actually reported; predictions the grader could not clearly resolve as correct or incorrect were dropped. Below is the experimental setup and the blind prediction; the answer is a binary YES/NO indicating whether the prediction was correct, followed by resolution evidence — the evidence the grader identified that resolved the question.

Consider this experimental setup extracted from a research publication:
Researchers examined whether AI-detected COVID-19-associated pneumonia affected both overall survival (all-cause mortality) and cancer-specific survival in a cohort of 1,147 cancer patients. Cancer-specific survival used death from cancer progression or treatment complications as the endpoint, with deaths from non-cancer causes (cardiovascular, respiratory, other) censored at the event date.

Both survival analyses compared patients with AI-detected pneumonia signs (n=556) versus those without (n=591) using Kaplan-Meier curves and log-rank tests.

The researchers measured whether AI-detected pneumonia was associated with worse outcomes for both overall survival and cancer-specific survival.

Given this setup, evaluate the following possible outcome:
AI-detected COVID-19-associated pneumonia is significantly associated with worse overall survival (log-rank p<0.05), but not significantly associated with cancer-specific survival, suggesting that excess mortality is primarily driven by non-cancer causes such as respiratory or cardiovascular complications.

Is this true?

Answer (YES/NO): NO